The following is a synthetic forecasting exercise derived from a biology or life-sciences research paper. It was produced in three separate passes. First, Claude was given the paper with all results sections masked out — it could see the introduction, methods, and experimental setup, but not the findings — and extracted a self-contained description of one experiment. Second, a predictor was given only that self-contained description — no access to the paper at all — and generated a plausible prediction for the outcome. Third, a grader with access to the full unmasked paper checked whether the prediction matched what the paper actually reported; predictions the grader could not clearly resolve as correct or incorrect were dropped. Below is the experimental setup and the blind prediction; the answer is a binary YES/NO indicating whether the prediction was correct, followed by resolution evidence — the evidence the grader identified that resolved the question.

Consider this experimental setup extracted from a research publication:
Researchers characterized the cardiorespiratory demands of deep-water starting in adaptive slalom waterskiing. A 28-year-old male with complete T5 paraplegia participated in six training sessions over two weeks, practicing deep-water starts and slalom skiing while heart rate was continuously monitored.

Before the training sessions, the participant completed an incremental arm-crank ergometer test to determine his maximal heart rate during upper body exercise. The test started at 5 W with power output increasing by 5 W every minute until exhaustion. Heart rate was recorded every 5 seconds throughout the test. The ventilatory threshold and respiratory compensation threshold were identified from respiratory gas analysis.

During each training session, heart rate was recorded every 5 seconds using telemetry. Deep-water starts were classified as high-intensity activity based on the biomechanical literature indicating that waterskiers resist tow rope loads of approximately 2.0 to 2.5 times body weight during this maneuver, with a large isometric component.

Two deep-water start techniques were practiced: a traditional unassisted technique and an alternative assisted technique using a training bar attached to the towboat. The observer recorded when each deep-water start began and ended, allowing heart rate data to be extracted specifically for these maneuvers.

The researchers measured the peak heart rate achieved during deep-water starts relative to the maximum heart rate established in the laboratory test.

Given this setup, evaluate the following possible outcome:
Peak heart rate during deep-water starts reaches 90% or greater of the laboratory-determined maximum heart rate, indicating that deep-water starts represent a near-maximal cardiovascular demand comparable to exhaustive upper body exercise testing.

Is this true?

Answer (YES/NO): NO